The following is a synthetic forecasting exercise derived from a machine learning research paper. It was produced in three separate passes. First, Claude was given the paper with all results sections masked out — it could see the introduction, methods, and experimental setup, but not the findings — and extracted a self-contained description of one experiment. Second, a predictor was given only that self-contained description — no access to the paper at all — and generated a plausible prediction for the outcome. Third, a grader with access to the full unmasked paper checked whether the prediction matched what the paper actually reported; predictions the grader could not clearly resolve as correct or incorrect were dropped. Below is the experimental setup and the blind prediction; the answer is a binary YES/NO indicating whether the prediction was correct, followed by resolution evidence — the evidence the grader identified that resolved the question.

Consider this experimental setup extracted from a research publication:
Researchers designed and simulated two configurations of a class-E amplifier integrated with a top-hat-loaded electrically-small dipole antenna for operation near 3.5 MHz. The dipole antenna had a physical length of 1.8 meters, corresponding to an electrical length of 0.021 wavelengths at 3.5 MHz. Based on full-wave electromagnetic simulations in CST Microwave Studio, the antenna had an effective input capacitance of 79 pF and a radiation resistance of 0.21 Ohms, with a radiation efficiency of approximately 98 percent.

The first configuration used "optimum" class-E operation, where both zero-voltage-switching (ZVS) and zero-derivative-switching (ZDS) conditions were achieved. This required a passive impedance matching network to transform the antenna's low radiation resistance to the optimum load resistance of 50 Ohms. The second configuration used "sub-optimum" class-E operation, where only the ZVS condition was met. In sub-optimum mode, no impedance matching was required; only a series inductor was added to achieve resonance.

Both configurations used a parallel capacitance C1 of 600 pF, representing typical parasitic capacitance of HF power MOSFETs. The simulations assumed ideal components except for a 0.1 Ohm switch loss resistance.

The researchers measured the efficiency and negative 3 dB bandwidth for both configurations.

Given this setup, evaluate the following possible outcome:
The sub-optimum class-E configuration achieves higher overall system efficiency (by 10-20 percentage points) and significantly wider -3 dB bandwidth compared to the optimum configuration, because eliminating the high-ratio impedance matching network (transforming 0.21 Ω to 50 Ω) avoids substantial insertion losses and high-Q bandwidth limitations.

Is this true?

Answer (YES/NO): NO